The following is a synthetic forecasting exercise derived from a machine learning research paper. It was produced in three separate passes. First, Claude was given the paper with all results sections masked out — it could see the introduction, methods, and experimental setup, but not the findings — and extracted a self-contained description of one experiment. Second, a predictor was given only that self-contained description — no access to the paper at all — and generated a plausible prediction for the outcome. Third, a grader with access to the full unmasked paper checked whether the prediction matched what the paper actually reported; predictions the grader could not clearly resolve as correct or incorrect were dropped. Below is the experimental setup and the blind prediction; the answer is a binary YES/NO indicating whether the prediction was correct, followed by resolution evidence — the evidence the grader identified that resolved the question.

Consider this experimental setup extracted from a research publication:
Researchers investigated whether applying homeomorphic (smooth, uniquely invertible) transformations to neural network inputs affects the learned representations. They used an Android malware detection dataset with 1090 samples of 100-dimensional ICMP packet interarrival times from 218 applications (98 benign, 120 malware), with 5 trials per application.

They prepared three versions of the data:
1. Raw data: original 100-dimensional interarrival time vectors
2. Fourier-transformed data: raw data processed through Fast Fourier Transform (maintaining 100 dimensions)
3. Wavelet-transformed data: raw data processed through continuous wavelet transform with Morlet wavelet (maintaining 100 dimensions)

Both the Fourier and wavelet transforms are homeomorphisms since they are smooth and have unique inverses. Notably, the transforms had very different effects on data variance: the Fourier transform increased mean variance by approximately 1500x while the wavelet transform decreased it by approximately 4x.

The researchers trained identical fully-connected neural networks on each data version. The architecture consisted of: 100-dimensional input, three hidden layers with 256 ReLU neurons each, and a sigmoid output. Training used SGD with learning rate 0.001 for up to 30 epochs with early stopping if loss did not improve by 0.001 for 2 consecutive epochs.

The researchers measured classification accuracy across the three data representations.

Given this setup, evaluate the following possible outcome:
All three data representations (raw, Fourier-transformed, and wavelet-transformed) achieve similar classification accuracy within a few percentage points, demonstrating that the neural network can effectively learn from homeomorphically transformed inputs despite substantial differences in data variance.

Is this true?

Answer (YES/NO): YES